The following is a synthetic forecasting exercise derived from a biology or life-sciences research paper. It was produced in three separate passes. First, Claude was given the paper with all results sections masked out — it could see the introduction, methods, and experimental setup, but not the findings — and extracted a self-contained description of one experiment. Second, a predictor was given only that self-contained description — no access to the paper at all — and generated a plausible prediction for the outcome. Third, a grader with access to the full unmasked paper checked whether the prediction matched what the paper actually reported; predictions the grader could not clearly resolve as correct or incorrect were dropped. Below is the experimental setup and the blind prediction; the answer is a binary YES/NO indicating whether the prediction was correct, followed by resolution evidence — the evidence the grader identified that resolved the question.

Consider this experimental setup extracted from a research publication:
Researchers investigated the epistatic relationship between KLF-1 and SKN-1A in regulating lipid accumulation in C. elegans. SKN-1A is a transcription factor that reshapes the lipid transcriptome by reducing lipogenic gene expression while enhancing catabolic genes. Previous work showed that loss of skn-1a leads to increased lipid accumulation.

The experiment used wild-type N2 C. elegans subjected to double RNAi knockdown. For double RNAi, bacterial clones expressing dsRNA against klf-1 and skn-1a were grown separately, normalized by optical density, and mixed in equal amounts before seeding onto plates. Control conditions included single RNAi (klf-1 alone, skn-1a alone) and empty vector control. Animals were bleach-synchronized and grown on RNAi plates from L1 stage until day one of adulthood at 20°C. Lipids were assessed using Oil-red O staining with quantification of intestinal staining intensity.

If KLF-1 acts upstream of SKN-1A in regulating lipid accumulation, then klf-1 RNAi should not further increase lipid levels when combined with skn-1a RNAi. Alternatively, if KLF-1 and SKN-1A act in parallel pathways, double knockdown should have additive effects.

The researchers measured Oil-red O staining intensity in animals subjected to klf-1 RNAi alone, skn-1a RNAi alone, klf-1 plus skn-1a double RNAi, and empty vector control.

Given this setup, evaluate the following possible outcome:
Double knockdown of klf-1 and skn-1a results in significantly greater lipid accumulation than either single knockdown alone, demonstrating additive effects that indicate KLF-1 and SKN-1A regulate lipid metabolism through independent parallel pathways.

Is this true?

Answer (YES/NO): NO